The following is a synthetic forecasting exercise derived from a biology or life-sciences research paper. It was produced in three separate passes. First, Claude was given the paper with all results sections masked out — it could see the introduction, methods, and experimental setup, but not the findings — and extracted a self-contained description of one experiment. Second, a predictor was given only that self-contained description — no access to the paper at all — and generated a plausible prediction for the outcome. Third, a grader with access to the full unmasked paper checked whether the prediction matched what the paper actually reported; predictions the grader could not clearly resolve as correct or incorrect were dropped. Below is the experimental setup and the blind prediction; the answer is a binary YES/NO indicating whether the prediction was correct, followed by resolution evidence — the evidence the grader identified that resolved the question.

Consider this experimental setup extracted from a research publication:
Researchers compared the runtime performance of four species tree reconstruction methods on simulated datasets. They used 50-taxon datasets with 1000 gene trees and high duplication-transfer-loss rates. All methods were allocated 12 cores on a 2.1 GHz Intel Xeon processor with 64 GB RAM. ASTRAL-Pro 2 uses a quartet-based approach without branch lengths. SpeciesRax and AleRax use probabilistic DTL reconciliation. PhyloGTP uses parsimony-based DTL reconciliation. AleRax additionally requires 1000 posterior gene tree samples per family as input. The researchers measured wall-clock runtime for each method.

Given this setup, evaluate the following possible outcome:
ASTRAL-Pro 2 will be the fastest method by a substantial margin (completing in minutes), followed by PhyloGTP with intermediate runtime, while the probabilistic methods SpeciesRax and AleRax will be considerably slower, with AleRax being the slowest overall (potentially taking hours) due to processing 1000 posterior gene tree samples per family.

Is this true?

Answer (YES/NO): NO